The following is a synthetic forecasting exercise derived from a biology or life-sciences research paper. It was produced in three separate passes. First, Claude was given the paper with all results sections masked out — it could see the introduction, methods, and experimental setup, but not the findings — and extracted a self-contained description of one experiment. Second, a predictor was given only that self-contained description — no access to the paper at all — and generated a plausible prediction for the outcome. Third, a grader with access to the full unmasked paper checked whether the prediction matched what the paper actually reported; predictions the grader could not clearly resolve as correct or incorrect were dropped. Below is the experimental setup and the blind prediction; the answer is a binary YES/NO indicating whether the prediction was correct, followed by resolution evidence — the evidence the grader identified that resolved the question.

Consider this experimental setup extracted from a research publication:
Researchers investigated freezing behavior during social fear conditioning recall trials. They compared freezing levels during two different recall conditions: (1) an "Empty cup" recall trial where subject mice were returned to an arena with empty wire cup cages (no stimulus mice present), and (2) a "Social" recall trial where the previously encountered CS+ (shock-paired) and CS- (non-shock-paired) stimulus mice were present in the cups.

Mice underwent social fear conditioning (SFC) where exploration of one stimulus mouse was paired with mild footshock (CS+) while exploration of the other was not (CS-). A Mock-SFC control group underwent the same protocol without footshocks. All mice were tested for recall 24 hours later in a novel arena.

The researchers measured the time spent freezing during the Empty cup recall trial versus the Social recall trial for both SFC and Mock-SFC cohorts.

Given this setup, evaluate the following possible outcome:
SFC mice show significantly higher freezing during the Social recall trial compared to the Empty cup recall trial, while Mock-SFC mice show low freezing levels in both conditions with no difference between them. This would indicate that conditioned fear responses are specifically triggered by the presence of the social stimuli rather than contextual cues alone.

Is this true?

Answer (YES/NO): YES